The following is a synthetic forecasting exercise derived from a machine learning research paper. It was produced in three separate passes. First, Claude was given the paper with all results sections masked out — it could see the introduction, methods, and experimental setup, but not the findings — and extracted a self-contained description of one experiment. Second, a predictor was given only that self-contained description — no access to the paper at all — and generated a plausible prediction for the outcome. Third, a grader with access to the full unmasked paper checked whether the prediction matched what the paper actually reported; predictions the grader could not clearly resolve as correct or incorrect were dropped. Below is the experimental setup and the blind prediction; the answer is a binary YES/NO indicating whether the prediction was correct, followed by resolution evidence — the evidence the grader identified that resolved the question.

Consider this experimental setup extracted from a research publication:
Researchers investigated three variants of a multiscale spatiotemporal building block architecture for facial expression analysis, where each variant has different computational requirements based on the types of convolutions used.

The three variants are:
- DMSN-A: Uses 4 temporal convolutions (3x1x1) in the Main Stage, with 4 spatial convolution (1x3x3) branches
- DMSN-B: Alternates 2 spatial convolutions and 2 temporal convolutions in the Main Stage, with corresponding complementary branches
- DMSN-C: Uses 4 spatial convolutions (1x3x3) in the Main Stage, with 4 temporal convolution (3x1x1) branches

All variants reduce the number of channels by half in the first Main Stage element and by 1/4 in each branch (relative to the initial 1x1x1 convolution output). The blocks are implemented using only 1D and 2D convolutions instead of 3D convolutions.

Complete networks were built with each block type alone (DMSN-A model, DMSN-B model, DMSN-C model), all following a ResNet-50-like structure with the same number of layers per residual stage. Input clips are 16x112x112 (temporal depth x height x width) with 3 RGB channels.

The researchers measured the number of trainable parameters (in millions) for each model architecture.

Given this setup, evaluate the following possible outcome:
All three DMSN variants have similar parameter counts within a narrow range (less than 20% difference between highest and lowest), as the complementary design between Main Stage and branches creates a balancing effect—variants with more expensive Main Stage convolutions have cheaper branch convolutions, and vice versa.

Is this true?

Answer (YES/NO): NO